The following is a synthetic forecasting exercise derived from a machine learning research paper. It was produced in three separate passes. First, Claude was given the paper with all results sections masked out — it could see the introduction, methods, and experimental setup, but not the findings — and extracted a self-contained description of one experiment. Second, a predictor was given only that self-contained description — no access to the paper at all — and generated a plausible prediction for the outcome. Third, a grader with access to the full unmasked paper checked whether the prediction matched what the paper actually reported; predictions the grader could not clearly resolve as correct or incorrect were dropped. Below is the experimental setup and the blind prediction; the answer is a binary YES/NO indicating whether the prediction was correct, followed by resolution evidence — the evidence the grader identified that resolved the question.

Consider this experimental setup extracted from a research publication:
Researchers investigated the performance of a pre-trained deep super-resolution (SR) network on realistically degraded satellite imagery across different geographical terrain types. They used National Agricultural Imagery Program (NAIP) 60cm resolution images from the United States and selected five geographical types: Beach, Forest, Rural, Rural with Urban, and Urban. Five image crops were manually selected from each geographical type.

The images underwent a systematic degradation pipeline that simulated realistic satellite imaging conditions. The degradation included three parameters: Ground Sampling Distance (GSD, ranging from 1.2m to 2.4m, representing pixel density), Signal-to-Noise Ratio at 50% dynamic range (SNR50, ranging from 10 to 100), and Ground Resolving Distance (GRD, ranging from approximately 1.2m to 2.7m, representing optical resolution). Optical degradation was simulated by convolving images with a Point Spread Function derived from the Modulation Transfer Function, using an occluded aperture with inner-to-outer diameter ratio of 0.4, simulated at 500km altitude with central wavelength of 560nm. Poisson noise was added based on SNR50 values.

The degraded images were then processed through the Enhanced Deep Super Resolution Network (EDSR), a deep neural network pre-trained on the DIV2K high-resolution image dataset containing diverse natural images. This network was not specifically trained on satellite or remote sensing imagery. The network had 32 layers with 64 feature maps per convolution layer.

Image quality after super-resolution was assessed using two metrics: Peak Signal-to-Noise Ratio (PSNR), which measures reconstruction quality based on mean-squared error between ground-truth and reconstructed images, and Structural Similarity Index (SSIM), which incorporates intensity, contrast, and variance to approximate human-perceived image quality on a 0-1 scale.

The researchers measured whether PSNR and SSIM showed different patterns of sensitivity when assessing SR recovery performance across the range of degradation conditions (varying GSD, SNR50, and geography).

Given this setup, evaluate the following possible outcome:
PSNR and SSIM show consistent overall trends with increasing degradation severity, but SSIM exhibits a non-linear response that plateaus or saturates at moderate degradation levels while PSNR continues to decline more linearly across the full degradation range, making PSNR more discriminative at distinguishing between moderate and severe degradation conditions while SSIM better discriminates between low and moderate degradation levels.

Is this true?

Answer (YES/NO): NO